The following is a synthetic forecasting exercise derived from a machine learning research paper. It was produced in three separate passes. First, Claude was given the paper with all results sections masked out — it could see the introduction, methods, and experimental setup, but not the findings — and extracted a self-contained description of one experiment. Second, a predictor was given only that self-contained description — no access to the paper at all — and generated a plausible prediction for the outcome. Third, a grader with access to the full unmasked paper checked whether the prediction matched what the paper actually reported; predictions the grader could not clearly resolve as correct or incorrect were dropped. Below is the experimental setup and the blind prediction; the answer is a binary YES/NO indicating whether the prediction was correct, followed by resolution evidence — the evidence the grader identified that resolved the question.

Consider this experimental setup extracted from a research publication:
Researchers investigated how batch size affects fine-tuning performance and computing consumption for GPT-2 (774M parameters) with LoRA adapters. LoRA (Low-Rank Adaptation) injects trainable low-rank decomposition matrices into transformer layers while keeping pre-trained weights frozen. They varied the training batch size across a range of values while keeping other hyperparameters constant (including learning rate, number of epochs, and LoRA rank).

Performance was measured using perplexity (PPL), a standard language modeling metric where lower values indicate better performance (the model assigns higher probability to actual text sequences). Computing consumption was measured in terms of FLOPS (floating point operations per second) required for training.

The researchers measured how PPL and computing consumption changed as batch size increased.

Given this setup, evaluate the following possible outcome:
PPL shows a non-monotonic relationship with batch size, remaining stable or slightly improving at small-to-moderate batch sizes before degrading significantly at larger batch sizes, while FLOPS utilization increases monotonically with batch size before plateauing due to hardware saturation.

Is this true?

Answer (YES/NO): NO